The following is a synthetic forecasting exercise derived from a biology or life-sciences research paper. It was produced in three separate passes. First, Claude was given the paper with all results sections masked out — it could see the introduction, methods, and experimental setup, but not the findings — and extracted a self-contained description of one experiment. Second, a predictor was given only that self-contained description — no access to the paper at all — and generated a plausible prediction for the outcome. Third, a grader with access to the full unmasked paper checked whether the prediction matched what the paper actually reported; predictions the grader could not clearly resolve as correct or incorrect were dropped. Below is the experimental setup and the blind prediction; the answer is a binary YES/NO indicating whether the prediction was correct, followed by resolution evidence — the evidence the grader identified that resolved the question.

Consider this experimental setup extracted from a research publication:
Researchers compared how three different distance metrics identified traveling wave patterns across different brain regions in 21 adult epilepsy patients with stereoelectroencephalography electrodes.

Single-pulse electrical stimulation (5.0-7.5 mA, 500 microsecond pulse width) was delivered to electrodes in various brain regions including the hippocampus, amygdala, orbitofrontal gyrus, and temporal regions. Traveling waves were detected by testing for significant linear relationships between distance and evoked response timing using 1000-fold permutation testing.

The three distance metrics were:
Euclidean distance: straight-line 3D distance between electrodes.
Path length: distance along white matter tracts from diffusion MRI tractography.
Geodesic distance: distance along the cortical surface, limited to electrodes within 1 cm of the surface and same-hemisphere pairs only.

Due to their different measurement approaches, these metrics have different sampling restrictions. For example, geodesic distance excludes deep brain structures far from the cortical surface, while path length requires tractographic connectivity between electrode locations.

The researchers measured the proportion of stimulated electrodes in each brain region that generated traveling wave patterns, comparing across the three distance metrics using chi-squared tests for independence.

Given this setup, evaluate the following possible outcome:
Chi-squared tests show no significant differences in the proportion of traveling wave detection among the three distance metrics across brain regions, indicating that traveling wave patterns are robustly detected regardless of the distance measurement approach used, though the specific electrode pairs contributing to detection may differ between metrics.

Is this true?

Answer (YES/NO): NO